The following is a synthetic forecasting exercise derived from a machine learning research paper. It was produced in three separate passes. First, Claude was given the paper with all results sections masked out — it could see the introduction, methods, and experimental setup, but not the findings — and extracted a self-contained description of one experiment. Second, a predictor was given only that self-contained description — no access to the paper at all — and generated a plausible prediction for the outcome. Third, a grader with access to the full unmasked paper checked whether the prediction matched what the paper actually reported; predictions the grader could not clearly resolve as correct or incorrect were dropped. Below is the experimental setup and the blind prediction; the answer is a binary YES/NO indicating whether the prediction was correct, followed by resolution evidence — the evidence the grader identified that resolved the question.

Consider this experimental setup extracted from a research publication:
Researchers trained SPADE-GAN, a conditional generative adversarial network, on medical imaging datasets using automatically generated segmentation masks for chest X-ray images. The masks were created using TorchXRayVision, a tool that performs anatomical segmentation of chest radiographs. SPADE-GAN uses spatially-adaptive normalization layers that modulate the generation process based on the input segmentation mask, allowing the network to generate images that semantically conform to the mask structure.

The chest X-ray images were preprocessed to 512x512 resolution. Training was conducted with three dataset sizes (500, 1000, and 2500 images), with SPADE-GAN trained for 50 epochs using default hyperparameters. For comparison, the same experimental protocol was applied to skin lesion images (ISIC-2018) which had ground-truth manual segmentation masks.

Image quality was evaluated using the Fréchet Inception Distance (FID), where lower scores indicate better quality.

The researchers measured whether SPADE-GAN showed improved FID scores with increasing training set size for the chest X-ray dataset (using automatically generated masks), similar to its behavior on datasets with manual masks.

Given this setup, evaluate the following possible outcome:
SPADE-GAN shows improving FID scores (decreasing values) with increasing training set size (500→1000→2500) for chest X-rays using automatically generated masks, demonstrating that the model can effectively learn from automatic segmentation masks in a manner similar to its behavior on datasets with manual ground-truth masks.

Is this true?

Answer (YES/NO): YES